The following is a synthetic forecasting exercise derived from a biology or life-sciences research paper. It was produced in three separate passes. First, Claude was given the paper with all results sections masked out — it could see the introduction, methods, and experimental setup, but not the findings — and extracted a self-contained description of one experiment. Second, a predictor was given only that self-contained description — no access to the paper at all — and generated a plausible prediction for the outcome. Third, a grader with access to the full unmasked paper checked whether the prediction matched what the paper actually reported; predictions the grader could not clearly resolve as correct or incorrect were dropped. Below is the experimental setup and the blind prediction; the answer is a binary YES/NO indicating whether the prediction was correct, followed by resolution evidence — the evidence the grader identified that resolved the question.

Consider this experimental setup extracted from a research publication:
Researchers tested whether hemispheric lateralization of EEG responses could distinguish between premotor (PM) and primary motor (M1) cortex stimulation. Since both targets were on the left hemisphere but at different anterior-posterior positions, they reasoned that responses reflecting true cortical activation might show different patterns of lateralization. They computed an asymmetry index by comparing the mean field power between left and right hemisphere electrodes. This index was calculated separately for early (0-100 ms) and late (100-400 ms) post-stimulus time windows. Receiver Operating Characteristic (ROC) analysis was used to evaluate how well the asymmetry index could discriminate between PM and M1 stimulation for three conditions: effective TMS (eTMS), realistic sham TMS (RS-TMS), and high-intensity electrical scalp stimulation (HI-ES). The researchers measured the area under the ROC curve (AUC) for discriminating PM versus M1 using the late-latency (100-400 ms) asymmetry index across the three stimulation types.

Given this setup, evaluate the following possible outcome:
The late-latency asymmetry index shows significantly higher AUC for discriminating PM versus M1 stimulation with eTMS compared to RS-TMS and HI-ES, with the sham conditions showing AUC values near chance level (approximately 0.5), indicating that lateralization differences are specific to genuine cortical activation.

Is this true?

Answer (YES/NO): YES